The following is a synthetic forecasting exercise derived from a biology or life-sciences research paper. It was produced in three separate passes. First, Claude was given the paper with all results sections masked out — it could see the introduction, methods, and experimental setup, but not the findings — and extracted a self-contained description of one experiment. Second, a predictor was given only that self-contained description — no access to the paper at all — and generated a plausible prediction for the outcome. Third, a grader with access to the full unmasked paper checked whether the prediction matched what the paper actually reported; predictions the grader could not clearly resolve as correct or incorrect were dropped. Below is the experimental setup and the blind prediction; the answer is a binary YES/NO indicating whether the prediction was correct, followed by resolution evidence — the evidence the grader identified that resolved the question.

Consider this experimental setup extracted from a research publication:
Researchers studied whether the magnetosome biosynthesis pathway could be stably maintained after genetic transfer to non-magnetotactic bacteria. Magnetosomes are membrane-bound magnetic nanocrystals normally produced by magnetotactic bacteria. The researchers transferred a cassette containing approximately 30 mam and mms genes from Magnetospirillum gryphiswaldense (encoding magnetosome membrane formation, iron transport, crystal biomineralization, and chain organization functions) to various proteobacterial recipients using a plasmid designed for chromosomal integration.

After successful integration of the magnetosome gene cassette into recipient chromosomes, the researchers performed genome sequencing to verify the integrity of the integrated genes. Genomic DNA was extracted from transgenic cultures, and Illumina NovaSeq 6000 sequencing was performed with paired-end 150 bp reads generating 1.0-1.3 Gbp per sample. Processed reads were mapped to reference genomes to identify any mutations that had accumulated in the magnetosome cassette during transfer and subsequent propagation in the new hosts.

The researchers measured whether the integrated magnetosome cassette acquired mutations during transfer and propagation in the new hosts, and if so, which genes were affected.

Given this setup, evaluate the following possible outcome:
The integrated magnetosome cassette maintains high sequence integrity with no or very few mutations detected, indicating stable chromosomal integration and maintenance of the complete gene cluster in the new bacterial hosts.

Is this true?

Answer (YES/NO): YES